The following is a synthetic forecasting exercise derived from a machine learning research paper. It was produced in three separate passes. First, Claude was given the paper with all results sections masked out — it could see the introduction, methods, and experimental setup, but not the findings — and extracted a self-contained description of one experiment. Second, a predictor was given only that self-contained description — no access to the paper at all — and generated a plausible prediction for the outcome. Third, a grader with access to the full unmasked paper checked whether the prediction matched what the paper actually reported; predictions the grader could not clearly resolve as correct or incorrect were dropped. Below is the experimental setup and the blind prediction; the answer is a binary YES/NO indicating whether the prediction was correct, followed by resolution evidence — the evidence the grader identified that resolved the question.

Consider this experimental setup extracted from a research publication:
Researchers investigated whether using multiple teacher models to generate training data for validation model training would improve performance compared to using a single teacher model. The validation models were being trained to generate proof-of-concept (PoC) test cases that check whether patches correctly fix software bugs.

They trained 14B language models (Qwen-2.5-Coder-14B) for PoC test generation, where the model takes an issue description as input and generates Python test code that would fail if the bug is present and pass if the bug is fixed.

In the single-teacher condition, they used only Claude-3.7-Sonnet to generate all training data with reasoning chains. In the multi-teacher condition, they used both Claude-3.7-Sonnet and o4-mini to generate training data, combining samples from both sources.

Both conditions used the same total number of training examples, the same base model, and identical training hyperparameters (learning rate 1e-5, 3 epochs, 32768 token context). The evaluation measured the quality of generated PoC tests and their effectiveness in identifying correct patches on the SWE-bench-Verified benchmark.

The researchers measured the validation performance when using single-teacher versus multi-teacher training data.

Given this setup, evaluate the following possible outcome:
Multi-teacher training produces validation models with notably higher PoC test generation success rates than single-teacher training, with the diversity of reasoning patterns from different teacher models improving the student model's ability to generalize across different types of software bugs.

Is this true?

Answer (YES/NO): NO